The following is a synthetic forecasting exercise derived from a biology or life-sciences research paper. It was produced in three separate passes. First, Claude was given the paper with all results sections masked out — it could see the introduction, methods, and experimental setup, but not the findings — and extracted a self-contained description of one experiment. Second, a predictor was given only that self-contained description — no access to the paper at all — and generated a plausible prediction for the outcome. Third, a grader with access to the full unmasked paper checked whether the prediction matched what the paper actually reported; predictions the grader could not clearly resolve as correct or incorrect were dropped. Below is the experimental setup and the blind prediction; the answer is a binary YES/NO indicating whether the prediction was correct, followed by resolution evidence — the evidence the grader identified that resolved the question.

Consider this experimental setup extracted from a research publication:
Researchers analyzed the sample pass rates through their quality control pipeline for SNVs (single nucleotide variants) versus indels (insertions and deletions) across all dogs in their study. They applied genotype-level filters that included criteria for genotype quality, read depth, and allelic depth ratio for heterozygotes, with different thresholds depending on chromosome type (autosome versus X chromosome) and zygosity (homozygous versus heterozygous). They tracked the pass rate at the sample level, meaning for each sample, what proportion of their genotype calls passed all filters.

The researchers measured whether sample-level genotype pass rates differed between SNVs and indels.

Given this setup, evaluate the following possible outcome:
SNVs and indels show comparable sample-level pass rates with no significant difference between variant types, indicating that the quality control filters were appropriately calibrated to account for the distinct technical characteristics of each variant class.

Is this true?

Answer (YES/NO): NO